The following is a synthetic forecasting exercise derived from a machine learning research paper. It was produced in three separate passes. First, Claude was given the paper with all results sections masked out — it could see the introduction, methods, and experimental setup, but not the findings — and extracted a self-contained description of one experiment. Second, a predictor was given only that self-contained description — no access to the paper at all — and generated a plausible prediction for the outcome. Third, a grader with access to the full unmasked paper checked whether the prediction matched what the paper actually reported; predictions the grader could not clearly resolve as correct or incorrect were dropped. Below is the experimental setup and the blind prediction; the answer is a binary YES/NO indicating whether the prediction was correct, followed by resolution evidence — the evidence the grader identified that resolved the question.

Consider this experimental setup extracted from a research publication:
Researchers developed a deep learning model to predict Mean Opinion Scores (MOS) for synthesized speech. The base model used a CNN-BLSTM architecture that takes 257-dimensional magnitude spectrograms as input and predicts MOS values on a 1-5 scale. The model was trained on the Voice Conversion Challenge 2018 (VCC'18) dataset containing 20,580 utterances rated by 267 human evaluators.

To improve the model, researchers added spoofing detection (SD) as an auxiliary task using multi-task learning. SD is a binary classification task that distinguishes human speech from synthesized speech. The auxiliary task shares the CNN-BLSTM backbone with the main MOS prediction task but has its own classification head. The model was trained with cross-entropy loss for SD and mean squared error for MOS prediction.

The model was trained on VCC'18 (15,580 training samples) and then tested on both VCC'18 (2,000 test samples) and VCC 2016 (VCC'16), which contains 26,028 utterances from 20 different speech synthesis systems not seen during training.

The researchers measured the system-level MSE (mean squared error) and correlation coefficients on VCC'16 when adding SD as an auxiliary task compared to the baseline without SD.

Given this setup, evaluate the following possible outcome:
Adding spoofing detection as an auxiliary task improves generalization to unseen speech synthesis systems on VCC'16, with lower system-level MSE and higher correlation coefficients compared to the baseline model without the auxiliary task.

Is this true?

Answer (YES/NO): NO